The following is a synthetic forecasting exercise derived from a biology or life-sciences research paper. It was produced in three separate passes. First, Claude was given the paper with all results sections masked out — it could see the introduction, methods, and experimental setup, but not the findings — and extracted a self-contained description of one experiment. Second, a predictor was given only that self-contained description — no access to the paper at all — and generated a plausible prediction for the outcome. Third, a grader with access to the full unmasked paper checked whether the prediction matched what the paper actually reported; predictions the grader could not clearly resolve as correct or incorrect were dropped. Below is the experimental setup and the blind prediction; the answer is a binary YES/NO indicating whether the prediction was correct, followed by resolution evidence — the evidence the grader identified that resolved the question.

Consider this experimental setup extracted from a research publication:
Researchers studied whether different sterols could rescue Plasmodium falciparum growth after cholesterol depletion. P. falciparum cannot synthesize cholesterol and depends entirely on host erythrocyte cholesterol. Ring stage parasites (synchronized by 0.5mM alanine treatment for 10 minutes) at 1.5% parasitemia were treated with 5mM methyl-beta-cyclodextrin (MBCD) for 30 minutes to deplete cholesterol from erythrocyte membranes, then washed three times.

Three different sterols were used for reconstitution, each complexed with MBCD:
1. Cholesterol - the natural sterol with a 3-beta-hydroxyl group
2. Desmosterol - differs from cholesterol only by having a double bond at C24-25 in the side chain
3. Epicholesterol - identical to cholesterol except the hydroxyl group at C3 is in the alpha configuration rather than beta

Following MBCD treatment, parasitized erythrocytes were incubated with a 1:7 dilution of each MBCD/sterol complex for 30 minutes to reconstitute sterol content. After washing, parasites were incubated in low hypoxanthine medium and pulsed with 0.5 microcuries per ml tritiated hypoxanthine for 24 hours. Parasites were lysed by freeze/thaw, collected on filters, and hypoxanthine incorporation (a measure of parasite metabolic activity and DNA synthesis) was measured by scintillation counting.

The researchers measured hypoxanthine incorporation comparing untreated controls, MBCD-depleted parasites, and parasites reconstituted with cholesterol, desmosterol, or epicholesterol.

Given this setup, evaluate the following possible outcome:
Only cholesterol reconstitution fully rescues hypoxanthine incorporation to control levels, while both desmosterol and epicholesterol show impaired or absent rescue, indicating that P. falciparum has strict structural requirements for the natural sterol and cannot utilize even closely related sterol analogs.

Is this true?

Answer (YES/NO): NO